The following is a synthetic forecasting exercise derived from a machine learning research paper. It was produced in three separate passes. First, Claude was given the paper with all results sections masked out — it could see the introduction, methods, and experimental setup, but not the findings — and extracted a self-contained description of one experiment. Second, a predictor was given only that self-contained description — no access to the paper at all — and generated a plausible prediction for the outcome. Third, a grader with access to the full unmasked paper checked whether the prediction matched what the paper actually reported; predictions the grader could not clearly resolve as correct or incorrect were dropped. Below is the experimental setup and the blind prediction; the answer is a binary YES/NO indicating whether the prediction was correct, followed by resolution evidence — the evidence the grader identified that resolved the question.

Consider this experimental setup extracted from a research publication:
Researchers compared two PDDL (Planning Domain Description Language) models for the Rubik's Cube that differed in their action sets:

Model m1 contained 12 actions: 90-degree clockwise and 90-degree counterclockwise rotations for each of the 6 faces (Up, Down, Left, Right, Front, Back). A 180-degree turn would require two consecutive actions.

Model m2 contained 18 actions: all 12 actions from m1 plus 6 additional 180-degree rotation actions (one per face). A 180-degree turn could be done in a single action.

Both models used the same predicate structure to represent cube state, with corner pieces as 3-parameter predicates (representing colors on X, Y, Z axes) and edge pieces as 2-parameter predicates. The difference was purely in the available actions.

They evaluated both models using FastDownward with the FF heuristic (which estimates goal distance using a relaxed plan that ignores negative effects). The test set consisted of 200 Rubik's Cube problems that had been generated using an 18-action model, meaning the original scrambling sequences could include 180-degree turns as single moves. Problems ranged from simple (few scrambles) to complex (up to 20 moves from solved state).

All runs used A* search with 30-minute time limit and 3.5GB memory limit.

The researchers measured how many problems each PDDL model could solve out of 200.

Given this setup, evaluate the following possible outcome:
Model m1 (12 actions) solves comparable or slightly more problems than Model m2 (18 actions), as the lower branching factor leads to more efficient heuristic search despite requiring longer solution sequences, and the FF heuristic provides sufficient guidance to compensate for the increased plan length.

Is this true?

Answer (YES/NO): NO